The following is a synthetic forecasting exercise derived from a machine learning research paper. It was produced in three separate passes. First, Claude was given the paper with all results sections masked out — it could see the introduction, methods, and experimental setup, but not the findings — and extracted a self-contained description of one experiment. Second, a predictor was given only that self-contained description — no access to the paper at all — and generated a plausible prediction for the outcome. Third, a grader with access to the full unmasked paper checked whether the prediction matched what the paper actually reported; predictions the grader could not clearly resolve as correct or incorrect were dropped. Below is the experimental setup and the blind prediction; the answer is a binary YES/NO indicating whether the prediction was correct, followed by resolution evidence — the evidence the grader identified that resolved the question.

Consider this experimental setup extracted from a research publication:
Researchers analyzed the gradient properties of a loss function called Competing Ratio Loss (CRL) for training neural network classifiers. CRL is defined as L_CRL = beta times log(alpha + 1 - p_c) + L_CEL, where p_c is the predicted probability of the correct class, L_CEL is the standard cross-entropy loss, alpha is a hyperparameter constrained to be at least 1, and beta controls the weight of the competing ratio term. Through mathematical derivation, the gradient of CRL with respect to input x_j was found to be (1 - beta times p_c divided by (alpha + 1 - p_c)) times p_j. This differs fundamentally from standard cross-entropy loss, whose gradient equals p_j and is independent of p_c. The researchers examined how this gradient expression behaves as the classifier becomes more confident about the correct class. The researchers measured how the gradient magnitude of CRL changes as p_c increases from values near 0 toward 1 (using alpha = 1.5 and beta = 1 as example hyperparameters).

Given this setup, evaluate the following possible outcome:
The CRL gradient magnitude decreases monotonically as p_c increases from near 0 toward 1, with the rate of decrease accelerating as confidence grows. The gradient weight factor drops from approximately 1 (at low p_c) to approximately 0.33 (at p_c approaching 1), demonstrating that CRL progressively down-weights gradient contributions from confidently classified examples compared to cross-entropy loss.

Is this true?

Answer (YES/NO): YES